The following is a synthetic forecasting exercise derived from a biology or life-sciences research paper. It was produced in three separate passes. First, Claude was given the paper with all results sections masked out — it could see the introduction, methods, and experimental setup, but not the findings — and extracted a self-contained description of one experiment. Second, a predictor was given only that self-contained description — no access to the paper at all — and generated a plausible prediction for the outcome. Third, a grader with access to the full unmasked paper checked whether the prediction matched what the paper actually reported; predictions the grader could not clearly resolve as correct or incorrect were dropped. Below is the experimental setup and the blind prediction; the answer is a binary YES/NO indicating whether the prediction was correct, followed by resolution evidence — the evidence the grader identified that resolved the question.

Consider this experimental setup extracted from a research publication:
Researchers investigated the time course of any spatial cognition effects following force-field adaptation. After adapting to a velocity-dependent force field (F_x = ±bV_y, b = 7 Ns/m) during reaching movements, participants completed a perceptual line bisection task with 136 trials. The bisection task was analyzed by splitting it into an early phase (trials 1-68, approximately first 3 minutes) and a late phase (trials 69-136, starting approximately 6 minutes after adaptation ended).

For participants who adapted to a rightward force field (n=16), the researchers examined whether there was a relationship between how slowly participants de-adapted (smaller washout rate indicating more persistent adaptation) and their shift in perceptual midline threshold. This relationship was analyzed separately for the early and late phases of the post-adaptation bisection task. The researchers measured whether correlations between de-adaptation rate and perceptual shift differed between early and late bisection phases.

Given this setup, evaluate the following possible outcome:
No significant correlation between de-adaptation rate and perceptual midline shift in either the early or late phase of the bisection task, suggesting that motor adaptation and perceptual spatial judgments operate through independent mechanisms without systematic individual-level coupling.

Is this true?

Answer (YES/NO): NO